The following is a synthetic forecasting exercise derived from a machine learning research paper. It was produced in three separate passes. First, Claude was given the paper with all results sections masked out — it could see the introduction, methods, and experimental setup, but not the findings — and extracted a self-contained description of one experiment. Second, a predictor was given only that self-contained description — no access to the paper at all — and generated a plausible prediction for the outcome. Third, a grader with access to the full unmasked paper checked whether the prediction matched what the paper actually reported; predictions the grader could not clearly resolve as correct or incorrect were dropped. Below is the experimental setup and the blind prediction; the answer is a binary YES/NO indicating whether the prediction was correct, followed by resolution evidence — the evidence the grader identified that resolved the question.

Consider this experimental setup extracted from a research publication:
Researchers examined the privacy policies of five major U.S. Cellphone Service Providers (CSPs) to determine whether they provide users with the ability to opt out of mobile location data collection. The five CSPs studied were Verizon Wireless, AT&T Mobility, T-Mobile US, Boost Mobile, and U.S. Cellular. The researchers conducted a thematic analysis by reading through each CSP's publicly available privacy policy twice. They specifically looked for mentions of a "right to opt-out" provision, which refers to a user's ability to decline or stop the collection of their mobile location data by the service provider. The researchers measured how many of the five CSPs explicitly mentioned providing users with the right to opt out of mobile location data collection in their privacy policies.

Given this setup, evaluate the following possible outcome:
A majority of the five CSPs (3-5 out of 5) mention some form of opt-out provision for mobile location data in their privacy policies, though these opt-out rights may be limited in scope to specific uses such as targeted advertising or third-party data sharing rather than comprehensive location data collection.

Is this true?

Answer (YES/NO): YES